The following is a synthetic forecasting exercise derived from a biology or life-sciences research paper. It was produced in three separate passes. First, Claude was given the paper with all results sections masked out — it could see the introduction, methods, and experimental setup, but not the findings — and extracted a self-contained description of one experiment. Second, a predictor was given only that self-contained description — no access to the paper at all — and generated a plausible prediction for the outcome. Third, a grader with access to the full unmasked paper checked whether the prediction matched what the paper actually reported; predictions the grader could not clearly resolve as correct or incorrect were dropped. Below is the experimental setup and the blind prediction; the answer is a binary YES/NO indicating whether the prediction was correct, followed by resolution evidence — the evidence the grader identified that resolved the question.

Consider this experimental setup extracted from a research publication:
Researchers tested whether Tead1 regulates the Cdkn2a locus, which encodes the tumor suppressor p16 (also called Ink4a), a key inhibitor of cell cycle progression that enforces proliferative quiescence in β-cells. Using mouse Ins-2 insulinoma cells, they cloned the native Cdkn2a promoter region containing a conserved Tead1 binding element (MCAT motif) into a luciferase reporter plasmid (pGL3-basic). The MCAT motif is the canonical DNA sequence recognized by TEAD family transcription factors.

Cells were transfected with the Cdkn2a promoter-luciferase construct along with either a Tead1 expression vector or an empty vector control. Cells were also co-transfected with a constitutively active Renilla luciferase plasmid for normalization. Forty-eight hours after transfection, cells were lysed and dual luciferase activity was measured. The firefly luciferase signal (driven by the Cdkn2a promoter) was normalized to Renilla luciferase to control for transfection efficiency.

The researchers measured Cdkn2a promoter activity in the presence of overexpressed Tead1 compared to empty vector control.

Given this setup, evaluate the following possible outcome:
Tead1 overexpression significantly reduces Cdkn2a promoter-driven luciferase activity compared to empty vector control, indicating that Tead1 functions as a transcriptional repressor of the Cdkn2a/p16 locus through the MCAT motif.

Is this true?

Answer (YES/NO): NO